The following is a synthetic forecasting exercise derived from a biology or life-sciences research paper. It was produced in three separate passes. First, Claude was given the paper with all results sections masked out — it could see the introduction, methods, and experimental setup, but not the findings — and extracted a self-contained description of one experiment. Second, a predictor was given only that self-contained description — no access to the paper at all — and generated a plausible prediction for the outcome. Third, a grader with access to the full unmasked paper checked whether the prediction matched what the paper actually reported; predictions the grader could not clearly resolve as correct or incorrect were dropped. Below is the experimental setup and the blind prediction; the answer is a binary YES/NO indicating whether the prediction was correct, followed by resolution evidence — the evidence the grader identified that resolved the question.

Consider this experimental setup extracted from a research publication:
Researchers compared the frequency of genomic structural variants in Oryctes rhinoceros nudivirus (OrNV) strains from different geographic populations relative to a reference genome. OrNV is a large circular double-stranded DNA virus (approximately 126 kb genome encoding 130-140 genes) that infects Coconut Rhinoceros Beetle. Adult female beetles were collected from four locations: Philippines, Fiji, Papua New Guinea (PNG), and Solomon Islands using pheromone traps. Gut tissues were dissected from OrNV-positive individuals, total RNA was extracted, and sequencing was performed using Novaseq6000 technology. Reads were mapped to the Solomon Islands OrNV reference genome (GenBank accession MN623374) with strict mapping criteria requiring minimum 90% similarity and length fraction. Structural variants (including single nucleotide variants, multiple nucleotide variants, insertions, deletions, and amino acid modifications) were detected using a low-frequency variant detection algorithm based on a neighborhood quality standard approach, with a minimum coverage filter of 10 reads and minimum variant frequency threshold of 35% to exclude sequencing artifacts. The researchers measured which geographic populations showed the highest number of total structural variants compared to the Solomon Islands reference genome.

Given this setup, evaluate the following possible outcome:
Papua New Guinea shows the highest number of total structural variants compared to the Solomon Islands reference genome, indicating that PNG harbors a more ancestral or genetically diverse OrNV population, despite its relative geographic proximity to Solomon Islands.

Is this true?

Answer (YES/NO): NO